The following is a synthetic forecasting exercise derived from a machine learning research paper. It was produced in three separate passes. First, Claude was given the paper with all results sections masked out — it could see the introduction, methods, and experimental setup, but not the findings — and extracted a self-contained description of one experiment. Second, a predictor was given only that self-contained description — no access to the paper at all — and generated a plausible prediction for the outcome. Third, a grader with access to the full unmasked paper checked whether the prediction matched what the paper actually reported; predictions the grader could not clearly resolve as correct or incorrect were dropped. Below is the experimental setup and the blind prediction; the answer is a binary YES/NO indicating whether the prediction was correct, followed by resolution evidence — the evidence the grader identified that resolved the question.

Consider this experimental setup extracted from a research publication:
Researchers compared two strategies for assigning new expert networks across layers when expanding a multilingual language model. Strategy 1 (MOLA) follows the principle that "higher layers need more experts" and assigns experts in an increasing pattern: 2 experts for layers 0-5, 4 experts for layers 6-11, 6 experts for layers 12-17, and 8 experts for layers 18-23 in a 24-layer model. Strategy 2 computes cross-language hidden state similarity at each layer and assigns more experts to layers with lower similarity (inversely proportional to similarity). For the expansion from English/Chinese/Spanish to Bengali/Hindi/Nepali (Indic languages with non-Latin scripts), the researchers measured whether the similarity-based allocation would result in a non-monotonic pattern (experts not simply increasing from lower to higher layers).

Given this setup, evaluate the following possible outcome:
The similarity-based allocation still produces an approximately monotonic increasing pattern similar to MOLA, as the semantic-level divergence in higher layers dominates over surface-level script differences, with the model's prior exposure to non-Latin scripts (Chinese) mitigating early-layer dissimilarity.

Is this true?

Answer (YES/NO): NO